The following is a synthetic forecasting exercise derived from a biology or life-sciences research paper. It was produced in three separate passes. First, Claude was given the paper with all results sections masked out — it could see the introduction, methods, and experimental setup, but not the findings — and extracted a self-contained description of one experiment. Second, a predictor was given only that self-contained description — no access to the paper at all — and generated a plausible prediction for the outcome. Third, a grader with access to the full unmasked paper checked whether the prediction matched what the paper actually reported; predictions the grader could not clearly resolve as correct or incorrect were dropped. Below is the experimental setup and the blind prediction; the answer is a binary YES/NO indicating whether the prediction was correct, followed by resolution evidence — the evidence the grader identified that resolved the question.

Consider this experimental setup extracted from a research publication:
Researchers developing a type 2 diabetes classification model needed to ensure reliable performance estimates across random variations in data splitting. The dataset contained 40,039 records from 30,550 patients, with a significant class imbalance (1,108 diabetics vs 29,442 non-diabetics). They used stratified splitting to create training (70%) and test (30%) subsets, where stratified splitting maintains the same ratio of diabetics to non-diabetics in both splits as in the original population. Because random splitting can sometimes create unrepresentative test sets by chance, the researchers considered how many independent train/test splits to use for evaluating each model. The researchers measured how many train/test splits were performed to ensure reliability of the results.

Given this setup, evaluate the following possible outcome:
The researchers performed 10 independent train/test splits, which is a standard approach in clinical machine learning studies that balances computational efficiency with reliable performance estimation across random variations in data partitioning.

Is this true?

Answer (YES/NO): NO